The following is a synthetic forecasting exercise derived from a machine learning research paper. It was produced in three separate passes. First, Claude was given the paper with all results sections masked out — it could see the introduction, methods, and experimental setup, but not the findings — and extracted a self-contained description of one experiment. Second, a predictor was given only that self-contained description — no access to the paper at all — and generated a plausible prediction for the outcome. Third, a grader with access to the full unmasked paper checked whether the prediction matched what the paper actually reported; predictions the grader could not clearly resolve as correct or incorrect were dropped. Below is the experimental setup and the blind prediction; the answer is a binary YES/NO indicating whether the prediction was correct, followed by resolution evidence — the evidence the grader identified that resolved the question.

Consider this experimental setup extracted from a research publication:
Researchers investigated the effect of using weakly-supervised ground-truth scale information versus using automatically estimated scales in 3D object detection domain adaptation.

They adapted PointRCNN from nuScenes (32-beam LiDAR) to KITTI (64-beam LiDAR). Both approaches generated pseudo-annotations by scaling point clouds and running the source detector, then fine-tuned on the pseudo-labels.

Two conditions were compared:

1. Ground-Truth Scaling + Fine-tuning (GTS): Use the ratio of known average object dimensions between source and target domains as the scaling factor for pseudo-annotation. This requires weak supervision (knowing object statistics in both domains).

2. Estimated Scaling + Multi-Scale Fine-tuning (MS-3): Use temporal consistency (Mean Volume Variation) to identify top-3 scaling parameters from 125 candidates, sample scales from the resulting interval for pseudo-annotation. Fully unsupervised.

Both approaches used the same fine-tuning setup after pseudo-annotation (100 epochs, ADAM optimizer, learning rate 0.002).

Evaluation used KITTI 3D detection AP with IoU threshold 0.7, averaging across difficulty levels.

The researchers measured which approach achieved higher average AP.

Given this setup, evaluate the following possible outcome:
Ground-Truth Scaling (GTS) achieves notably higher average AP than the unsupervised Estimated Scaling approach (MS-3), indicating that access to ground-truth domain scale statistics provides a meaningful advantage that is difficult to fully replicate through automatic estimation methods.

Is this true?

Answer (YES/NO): NO